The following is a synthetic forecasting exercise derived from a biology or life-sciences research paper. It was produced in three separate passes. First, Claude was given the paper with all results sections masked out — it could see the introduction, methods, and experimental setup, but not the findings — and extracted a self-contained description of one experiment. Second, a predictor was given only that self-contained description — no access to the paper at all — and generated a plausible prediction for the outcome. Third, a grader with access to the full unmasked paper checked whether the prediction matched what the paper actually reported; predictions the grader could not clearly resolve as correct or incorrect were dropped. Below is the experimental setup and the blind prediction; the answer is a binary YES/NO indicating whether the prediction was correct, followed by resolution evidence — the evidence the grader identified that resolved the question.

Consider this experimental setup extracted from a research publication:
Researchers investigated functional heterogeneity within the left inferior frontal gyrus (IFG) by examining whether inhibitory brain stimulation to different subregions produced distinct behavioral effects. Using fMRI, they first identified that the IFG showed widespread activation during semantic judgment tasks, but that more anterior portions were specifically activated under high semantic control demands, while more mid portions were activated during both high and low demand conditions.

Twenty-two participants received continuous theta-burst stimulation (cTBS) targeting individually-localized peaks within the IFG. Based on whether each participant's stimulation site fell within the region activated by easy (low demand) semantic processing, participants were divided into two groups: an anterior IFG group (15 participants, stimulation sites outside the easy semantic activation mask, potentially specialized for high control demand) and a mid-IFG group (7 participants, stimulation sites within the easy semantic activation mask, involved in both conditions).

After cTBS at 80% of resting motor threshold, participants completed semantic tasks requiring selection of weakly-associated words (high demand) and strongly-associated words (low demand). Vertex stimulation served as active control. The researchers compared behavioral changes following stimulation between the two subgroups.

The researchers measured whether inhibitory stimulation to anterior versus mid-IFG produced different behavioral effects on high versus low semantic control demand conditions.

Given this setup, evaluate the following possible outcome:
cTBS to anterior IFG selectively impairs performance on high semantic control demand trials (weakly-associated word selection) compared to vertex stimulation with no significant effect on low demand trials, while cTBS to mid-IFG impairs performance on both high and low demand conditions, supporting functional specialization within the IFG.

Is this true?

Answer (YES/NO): YES